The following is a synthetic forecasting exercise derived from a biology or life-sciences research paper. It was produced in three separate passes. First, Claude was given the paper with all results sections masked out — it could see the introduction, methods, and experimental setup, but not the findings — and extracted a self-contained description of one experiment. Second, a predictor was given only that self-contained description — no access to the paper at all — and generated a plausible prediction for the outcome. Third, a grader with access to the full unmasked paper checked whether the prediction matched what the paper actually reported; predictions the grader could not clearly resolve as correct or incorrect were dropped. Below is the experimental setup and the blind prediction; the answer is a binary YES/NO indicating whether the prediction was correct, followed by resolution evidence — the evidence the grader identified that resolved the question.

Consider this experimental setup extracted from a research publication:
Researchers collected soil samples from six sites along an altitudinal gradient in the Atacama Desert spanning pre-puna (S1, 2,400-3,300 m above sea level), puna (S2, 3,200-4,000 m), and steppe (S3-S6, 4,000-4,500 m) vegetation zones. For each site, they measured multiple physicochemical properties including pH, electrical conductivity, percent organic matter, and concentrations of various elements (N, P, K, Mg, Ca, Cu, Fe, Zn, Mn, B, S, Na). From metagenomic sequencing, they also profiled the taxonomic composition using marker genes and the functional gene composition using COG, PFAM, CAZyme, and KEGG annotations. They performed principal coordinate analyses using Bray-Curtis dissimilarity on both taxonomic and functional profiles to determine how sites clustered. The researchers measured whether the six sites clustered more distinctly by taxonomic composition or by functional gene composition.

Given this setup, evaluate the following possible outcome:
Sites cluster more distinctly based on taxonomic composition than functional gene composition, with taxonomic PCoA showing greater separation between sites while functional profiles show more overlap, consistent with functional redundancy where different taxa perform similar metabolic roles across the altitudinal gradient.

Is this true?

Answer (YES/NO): NO